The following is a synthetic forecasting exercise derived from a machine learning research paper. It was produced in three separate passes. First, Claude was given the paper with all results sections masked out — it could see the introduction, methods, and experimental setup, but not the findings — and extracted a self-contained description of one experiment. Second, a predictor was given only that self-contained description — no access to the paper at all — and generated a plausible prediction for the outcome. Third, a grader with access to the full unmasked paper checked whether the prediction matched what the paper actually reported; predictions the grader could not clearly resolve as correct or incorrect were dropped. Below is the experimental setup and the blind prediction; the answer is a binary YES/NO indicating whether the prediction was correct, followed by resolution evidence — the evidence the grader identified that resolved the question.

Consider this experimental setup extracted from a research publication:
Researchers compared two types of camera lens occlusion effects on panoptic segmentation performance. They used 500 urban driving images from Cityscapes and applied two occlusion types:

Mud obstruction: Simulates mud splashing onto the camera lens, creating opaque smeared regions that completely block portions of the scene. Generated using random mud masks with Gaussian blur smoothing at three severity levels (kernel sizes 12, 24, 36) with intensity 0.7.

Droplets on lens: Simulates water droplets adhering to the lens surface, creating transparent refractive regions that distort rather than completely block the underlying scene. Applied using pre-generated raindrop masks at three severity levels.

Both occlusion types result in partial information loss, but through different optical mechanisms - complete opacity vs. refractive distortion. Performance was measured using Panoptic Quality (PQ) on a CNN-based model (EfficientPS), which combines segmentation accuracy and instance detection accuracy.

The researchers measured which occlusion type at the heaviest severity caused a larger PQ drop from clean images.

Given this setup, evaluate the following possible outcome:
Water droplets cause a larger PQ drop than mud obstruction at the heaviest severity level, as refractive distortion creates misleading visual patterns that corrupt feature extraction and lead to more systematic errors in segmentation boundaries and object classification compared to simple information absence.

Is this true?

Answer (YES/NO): YES